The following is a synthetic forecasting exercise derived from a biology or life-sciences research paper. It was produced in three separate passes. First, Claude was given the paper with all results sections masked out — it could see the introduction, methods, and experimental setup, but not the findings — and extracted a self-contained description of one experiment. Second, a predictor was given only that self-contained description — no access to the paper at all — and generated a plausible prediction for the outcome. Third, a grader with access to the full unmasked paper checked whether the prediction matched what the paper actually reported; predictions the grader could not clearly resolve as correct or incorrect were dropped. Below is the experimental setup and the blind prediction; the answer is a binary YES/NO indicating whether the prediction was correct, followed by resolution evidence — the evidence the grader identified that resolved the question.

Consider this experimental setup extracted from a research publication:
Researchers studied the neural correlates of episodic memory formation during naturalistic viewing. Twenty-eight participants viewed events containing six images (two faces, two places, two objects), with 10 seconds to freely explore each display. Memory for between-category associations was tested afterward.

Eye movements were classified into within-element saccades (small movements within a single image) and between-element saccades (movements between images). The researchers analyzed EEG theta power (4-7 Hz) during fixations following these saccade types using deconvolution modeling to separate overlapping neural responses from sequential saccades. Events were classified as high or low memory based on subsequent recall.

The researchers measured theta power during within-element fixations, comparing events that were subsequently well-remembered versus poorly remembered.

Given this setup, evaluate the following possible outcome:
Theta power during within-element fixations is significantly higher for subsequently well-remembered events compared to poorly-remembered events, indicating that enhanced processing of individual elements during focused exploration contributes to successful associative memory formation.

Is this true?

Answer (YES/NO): YES